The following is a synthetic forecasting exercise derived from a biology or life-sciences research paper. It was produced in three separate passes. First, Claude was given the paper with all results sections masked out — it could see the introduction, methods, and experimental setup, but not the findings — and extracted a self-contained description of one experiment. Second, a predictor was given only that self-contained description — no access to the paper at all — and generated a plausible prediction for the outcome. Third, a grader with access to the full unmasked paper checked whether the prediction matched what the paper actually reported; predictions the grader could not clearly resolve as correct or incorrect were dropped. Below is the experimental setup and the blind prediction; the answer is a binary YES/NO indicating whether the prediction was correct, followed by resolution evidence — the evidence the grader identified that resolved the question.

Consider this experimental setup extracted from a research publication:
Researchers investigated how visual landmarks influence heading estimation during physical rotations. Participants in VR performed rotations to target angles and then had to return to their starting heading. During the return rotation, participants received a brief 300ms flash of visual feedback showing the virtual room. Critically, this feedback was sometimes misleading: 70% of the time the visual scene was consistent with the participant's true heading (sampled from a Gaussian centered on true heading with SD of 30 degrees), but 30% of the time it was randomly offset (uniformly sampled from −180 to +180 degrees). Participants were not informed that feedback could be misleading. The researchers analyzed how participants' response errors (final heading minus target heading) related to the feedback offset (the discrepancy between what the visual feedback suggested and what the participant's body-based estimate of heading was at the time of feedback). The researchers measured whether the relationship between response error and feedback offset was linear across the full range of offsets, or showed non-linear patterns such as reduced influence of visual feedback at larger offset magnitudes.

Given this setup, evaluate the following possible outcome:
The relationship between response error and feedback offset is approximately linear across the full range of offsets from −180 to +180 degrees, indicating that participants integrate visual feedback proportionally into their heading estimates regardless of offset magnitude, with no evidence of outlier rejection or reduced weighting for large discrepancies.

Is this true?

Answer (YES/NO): NO